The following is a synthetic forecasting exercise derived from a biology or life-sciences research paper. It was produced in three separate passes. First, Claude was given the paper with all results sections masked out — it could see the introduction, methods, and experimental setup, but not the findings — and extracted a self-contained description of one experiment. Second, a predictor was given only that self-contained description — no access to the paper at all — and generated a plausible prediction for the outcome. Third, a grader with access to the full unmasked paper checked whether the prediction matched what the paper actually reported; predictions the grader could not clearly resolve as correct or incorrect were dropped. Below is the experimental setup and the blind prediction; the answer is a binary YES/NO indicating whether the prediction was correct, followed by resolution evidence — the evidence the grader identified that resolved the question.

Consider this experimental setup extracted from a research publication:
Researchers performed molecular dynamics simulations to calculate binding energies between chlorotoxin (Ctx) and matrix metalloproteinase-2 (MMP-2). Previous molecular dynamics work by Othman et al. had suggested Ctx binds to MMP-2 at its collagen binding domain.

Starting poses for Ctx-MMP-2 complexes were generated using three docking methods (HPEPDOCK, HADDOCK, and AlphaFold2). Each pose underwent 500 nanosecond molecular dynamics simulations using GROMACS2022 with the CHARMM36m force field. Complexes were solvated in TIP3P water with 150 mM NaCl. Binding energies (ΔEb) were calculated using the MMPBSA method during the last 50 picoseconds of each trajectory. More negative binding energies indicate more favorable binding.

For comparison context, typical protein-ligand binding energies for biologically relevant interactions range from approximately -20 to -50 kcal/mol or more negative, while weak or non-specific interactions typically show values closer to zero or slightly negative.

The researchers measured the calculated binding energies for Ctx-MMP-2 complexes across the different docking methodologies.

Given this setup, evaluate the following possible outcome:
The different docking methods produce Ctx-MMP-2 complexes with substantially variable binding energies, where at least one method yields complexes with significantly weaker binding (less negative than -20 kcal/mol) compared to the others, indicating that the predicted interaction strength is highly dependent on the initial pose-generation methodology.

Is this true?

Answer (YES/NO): NO